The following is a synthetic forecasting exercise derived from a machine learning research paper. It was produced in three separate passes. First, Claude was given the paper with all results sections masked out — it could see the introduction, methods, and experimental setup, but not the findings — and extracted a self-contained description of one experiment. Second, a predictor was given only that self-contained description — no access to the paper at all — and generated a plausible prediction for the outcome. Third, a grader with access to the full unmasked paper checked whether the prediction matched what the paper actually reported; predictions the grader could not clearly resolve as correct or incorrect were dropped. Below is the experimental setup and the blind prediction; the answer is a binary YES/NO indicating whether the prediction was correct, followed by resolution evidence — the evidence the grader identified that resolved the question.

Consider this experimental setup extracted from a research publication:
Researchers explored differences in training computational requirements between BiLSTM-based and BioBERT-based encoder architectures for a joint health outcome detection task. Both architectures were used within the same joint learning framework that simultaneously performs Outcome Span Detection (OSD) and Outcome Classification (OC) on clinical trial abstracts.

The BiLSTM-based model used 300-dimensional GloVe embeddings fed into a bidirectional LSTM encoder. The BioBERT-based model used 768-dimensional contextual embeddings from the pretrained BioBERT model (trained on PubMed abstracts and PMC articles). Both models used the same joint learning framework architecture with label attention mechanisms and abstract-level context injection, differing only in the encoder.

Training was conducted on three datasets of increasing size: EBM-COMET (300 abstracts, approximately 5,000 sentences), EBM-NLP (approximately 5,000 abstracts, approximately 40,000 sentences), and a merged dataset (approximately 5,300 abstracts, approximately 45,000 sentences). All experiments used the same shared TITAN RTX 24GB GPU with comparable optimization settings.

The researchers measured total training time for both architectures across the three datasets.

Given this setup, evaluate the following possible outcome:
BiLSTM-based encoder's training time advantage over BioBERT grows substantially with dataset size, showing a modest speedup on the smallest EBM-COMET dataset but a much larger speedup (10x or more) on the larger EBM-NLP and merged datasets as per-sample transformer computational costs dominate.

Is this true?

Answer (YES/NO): NO